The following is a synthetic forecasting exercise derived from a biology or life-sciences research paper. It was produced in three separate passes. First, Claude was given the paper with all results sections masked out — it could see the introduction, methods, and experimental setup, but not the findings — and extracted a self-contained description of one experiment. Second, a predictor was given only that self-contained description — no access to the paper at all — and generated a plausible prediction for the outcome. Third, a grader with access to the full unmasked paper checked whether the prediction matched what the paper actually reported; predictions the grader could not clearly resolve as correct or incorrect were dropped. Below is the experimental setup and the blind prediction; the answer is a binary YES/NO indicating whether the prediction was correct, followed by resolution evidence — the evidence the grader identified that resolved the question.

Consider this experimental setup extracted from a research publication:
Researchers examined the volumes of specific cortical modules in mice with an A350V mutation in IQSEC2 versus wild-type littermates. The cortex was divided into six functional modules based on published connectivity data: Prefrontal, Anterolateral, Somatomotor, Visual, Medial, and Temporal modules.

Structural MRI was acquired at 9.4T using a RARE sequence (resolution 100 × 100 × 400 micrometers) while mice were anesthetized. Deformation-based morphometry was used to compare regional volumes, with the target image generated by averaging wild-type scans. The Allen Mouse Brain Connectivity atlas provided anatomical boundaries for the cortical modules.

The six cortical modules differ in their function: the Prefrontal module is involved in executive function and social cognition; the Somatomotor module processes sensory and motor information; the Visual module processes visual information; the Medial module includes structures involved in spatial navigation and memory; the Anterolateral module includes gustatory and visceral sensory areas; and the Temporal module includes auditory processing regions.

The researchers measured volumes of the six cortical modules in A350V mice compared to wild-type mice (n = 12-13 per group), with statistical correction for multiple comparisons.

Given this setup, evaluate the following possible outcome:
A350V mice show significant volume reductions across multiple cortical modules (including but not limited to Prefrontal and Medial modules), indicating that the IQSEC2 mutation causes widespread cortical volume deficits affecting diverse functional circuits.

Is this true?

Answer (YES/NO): NO